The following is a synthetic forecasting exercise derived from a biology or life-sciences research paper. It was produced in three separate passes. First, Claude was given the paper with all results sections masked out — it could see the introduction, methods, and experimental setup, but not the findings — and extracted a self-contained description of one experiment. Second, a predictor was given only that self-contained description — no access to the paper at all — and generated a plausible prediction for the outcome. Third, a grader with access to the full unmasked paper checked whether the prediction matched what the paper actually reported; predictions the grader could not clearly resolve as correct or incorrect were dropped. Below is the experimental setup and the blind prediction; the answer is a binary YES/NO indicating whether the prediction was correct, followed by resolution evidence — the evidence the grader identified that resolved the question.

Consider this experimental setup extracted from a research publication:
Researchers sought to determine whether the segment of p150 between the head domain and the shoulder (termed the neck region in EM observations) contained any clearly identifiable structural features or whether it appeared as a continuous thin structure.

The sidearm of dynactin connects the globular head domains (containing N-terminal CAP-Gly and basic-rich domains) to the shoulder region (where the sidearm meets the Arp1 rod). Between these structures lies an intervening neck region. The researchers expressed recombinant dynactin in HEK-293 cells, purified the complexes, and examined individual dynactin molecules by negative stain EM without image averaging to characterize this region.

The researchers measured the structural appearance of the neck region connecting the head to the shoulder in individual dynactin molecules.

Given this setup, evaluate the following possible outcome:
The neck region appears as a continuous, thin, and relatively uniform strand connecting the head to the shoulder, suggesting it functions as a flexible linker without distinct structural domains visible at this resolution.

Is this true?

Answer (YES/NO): YES